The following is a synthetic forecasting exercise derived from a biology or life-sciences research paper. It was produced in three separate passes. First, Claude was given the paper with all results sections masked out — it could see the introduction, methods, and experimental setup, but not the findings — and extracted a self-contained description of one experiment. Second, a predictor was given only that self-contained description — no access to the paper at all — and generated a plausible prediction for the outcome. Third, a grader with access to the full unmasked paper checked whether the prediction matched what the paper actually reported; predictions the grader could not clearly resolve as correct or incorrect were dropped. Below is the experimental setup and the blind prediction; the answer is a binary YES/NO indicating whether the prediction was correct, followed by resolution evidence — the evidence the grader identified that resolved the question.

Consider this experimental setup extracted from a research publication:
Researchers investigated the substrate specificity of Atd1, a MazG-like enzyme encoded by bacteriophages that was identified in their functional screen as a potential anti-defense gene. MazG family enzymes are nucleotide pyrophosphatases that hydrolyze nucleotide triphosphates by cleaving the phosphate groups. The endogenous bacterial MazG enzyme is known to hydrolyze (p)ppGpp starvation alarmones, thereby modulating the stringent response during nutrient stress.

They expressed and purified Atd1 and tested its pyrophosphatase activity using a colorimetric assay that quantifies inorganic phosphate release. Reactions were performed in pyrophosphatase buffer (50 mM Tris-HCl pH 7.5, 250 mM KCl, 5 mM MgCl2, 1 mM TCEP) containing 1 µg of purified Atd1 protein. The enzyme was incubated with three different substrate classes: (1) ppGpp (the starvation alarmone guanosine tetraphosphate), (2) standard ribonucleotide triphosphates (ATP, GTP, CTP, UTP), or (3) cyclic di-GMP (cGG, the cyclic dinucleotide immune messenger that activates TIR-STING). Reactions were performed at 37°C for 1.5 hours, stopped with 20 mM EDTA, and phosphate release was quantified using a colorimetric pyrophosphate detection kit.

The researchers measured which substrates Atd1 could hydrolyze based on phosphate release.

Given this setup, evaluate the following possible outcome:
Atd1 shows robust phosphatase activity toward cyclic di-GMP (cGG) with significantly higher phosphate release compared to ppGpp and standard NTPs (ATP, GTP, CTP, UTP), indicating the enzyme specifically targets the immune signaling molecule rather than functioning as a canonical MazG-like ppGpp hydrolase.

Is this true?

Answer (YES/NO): NO